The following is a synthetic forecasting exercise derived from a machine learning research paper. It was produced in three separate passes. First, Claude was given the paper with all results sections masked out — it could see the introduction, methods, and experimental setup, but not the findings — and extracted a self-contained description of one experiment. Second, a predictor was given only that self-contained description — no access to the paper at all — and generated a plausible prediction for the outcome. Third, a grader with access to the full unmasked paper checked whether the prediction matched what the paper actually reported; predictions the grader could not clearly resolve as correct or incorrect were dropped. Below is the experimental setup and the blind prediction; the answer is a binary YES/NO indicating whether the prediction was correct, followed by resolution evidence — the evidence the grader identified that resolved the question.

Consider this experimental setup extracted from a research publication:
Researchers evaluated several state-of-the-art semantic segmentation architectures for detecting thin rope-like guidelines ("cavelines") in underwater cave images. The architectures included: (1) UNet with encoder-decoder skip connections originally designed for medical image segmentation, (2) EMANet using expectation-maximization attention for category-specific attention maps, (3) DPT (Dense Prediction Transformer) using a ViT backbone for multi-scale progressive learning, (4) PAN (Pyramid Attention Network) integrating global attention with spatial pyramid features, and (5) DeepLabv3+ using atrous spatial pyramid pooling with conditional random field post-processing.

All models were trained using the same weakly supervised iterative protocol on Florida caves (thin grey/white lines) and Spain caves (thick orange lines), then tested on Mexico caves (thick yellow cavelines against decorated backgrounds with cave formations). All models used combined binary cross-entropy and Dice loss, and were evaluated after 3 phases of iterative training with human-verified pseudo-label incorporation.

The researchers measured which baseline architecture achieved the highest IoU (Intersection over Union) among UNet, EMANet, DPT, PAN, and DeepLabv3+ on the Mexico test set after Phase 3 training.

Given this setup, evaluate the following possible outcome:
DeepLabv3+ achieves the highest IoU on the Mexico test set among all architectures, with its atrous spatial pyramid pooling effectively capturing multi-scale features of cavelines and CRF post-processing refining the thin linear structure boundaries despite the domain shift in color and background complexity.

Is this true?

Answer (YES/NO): NO